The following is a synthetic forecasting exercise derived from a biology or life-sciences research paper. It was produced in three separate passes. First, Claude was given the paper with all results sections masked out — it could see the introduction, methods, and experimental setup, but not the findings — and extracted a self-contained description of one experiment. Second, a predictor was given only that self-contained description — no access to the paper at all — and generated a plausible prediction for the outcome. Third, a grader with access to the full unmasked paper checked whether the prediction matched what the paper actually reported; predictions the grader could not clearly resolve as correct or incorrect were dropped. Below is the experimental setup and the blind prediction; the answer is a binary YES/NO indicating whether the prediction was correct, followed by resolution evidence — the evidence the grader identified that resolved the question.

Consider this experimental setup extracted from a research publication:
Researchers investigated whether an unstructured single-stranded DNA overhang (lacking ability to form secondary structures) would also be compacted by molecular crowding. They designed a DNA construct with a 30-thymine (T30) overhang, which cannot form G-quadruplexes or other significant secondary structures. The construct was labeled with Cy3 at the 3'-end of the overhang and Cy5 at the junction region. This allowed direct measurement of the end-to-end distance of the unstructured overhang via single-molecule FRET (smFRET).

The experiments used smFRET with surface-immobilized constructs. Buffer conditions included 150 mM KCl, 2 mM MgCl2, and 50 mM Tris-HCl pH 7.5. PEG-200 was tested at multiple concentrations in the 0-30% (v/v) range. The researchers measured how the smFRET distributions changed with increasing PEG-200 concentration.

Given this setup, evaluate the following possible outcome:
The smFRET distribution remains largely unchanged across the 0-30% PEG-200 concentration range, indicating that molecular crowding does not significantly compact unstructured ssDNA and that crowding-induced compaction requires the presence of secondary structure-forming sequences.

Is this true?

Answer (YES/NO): NO